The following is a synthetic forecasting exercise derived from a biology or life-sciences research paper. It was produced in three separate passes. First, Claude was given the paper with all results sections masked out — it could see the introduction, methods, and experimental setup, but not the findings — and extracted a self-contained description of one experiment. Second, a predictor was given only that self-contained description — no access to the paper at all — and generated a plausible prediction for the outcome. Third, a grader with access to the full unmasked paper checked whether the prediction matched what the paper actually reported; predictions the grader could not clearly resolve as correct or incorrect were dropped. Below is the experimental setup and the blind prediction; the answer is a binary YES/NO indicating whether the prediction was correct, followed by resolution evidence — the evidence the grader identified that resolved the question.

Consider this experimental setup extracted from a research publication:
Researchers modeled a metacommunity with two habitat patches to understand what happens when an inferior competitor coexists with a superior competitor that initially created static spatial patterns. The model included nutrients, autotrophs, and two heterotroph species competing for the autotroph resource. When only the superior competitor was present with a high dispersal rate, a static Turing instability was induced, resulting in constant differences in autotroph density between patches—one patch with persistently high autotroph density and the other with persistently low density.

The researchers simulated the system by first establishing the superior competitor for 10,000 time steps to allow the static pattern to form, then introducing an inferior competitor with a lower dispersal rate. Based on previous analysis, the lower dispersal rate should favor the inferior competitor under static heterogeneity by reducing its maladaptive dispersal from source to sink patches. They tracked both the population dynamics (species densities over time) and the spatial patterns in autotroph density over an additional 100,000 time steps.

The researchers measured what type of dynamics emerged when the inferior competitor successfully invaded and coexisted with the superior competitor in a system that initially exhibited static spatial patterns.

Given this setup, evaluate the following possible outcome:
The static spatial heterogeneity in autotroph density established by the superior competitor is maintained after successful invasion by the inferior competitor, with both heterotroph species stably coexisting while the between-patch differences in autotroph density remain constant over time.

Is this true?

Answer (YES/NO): NO